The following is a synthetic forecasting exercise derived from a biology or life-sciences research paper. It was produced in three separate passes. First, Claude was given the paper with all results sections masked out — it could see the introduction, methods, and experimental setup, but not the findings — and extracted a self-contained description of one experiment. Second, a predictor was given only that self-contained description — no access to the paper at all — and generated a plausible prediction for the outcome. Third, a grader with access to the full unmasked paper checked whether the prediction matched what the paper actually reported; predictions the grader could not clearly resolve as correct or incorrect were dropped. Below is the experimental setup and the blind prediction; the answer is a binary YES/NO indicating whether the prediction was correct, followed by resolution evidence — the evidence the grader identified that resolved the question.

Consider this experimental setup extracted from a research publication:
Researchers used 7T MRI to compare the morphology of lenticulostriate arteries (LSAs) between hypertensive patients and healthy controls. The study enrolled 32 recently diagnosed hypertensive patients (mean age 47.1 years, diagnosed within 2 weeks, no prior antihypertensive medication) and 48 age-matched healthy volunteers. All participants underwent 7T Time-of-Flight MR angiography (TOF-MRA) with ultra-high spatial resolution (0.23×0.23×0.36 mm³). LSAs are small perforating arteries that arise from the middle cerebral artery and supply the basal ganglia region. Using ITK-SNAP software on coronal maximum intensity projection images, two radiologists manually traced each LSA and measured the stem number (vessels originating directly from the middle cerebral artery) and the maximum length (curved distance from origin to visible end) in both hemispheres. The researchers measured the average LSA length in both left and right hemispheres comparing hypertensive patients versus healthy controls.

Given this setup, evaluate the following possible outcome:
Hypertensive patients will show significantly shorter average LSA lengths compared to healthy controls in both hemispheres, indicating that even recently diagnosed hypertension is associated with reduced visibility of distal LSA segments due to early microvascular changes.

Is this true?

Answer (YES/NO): YES